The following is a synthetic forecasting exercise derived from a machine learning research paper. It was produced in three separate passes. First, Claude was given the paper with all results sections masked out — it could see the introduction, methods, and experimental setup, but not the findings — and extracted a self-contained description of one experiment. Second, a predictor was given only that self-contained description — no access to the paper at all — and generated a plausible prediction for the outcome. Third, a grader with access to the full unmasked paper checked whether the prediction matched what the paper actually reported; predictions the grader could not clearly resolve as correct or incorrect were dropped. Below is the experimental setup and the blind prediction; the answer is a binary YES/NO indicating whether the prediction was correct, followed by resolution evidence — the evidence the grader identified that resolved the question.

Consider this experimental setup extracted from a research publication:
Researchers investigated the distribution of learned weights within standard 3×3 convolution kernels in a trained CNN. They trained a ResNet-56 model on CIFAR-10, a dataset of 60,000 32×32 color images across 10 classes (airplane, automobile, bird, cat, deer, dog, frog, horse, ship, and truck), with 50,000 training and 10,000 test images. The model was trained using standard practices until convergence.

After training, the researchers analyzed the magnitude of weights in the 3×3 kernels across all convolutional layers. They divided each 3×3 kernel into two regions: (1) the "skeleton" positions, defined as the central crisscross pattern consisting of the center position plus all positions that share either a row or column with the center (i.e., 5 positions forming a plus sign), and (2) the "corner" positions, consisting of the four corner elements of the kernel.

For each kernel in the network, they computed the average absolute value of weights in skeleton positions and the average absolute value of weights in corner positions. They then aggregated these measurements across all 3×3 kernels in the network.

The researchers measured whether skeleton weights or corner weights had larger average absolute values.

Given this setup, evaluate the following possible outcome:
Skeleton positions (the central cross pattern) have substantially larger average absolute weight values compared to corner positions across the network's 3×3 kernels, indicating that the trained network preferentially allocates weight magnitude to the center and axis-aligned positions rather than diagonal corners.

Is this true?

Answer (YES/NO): YES